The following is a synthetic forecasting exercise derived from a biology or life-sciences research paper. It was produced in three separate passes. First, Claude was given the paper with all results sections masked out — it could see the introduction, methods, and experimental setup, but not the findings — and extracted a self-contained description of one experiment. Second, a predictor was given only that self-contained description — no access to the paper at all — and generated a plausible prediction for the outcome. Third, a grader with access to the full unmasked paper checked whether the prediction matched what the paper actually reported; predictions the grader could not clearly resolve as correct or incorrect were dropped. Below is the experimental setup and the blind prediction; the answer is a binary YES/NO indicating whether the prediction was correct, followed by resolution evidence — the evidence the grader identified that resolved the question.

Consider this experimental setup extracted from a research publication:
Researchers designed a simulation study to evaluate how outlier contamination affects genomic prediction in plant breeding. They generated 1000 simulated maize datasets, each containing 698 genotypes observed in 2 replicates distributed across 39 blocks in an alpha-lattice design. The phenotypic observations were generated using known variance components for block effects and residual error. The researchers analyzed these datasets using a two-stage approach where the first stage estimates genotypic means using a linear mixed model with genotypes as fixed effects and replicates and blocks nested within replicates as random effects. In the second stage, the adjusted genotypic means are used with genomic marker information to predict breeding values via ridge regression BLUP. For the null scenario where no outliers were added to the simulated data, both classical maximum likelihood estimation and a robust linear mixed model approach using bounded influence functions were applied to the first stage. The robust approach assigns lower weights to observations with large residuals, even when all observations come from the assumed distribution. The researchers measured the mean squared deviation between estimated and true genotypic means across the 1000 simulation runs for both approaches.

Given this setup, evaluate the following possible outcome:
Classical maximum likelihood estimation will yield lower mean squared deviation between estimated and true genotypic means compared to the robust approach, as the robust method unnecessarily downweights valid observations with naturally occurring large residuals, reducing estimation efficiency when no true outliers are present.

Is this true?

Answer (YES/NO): YES